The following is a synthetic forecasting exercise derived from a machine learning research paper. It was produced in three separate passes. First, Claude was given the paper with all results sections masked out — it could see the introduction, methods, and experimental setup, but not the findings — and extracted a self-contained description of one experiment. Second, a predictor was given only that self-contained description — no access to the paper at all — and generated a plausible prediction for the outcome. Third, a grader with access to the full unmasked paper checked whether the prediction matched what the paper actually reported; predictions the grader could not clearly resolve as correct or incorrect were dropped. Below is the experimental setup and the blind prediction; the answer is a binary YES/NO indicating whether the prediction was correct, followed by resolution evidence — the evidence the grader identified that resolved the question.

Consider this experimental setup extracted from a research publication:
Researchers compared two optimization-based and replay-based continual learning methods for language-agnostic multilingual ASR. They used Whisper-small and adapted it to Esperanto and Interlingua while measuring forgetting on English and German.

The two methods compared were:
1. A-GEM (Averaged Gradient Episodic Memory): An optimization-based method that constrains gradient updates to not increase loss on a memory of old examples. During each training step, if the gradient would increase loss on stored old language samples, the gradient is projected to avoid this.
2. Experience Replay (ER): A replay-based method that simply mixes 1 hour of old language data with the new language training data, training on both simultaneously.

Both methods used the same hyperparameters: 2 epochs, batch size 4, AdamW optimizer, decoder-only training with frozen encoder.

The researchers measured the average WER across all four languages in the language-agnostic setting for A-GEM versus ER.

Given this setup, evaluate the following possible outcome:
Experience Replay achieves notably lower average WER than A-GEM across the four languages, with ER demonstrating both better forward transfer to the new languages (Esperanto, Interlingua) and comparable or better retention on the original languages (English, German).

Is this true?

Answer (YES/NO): NO